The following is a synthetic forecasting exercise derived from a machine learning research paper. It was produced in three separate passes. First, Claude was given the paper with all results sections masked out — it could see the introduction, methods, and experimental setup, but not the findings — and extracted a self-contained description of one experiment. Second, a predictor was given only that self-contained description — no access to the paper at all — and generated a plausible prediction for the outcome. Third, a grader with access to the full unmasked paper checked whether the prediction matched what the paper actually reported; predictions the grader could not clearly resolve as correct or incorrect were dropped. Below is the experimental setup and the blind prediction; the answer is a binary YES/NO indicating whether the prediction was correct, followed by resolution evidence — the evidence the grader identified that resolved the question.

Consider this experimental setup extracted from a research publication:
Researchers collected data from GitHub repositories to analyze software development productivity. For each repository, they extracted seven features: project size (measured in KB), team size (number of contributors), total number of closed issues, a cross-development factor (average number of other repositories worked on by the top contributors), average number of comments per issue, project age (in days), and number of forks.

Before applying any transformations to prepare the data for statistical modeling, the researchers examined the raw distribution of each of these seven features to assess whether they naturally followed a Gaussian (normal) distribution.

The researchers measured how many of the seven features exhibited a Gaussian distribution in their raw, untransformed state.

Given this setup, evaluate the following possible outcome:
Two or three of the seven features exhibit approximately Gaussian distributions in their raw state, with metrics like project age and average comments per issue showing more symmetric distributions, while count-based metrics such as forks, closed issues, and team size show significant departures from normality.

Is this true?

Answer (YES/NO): NO